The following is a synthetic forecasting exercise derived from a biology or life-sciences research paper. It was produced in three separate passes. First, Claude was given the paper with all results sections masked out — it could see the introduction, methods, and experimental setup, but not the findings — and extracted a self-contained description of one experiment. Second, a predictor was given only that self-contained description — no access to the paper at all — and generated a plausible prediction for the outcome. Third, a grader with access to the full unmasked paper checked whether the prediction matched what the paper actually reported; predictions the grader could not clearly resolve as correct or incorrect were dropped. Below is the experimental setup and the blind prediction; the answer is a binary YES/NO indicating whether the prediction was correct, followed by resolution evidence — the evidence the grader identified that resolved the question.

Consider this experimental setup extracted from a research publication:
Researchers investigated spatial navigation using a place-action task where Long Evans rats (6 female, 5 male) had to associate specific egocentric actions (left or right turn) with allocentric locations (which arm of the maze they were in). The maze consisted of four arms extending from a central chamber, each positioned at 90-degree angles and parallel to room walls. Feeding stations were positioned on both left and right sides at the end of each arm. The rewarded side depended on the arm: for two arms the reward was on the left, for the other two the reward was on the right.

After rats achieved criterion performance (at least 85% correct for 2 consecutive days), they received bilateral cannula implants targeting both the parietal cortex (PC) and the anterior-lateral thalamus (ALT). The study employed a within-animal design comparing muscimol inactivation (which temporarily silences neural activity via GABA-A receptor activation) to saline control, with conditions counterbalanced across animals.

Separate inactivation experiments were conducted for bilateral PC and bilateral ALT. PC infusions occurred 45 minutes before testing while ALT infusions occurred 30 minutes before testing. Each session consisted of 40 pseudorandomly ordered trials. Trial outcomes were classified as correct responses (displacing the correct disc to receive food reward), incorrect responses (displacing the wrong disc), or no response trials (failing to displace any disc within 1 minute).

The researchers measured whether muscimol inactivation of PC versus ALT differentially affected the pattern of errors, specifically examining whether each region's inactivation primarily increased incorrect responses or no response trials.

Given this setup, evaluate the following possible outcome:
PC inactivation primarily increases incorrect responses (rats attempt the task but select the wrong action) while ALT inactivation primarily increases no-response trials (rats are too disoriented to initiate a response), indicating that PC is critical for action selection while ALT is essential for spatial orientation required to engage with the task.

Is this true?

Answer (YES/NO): NO